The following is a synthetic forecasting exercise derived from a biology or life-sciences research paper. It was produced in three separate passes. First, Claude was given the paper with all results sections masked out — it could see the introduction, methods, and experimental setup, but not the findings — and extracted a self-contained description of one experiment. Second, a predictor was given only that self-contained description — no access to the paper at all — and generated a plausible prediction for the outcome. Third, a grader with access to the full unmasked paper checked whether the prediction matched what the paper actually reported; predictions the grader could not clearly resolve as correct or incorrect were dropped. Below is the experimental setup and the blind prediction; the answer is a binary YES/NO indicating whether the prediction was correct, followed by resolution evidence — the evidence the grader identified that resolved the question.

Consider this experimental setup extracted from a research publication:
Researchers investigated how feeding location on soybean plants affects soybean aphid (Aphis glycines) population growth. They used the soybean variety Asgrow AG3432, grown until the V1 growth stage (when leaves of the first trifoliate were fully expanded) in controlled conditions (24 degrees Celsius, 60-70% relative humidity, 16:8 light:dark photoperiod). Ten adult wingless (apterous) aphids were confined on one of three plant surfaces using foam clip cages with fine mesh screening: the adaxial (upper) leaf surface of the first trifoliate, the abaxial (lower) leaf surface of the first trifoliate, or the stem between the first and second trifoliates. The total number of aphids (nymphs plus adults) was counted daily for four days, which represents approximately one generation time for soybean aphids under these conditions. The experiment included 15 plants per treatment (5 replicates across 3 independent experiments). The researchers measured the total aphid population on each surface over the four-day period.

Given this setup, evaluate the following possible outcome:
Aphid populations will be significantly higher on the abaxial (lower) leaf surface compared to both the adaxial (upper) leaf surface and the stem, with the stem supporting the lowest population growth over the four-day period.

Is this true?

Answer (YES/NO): NO